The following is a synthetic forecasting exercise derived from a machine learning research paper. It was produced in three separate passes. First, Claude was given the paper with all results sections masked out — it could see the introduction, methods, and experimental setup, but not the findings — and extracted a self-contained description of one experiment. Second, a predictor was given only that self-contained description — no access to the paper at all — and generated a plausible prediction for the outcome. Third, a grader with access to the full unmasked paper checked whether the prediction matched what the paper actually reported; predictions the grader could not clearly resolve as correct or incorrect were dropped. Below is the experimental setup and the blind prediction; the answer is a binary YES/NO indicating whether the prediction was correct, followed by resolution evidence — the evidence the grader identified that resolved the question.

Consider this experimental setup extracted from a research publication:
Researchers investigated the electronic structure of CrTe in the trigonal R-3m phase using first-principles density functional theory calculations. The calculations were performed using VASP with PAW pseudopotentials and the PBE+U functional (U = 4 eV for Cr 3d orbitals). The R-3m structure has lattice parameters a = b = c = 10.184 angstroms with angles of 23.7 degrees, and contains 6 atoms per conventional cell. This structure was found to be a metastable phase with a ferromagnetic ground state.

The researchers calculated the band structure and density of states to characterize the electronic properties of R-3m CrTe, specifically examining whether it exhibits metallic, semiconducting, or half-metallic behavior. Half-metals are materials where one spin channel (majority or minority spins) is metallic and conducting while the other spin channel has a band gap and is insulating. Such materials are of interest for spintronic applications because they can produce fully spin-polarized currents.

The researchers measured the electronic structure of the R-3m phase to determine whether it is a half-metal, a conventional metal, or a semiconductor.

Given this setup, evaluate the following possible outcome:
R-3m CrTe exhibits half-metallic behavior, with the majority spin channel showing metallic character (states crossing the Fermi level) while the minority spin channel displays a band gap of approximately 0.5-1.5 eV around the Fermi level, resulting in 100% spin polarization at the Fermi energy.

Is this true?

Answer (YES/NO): YES